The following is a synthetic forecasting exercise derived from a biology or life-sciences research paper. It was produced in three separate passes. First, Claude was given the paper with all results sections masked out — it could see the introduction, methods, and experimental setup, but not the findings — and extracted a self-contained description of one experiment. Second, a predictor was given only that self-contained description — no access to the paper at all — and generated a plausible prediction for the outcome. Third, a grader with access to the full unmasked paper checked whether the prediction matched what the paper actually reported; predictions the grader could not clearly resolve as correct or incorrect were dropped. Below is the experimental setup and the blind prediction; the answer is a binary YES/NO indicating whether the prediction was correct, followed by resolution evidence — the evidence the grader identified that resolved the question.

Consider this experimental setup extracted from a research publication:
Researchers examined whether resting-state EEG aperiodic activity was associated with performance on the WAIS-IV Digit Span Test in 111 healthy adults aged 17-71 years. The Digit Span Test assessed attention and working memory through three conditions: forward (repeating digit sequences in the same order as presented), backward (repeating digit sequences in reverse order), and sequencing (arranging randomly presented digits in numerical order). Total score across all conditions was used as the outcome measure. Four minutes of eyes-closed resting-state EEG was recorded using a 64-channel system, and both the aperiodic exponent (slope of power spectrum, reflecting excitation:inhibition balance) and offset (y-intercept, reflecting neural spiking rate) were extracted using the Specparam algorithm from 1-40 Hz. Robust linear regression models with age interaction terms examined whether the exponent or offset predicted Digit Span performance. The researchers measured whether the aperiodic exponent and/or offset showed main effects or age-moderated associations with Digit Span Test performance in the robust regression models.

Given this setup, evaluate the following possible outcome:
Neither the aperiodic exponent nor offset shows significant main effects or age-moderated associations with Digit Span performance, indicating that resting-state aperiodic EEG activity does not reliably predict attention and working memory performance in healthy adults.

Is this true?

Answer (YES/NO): YES